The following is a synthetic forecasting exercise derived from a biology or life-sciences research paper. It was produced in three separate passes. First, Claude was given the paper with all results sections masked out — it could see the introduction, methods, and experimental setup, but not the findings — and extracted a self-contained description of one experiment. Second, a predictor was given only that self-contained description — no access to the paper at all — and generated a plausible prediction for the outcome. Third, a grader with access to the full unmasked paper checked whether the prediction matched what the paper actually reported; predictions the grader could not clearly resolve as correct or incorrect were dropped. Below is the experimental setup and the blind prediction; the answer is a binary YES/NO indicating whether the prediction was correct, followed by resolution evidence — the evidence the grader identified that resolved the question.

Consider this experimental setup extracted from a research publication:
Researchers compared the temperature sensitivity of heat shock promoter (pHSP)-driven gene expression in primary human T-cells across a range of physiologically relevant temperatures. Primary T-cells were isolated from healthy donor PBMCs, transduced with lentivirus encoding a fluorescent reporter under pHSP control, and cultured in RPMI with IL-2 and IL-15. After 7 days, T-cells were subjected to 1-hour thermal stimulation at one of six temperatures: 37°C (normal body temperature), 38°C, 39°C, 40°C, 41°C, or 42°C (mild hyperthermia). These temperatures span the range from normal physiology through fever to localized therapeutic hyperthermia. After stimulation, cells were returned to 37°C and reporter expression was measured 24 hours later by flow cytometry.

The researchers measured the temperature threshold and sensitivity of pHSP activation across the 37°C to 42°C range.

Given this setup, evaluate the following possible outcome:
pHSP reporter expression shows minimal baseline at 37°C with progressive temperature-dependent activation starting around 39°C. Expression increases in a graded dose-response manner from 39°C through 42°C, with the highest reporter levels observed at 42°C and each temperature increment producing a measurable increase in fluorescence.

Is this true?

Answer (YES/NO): NO